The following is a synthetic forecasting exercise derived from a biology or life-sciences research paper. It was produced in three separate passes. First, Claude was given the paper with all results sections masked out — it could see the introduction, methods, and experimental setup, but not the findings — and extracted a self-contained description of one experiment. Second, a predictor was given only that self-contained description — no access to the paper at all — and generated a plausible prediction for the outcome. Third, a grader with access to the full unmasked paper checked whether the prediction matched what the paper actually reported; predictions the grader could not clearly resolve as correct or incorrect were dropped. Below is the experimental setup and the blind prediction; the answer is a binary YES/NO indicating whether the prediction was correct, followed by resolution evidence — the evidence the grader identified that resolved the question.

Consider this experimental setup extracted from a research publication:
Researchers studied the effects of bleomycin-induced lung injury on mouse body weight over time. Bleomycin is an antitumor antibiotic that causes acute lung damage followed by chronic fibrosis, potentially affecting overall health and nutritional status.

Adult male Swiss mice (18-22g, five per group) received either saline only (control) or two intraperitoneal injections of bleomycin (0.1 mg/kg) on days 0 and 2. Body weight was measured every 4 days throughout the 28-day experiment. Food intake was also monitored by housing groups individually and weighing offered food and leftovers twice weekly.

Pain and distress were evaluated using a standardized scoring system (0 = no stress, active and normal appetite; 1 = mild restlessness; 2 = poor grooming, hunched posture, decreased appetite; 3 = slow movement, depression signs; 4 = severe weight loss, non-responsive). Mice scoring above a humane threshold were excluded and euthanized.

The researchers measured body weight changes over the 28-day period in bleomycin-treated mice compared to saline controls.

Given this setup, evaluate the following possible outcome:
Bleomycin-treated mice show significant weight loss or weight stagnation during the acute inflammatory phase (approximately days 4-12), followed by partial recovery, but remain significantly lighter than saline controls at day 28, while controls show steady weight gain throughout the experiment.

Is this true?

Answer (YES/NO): NO